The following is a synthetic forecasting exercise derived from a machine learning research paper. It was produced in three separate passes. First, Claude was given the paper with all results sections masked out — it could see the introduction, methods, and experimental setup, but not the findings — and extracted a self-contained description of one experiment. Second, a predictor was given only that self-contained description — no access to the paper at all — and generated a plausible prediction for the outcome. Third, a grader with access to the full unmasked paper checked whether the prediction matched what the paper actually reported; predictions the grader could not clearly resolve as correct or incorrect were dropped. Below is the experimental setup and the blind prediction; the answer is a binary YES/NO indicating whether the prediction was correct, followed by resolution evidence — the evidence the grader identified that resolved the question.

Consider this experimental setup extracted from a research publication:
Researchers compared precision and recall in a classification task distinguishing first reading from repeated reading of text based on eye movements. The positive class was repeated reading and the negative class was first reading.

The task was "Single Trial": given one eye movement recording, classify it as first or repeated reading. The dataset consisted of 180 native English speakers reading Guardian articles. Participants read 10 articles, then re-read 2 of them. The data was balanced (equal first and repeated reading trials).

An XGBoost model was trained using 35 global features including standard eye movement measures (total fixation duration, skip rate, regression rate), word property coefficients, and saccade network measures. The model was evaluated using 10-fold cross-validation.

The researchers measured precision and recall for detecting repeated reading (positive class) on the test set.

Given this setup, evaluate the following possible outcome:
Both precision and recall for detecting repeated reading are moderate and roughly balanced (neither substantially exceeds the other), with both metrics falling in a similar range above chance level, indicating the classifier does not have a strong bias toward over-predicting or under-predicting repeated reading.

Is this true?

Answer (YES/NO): NO